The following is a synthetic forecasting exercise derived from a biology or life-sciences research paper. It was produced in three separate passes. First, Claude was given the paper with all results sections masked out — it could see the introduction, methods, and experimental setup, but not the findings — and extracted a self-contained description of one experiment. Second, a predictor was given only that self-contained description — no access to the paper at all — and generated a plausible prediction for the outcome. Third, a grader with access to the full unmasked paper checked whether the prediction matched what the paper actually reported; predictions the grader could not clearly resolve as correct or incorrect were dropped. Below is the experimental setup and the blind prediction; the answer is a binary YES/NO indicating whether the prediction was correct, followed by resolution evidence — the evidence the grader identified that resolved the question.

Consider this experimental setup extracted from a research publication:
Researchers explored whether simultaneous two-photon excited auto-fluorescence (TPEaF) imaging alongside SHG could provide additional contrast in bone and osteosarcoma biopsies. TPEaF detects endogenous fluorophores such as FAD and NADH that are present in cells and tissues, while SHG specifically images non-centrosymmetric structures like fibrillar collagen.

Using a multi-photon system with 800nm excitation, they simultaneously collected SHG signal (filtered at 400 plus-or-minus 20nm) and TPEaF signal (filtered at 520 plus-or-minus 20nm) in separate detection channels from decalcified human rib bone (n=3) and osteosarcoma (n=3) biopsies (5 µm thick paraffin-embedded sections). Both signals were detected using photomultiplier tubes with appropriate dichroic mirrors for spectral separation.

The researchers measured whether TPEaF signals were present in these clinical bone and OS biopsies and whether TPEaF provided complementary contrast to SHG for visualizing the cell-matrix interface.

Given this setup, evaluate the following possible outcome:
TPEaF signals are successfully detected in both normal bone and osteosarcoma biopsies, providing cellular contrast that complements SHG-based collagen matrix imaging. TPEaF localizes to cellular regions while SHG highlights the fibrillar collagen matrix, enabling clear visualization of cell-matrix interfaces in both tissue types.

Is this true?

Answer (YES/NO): YES